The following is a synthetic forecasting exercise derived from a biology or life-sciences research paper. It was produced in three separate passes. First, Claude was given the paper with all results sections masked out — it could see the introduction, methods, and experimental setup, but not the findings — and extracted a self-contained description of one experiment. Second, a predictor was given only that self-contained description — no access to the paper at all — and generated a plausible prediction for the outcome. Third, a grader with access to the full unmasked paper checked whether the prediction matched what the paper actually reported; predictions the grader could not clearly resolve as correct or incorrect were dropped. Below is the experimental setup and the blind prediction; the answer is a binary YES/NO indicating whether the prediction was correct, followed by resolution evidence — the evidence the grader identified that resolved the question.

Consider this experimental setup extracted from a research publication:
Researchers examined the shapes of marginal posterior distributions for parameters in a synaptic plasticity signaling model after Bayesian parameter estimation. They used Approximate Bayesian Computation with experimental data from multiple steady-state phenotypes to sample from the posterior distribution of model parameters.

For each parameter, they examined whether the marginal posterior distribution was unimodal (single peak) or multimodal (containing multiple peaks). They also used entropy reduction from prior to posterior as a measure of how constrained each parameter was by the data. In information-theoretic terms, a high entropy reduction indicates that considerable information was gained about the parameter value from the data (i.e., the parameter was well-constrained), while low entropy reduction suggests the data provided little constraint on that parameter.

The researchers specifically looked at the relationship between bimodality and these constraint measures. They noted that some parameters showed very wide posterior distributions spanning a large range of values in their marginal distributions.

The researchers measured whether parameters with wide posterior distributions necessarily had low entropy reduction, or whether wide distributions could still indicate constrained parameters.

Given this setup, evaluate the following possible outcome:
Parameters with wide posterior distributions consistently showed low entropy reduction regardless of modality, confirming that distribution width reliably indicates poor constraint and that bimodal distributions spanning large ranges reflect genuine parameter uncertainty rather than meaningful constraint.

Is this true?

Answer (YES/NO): NO